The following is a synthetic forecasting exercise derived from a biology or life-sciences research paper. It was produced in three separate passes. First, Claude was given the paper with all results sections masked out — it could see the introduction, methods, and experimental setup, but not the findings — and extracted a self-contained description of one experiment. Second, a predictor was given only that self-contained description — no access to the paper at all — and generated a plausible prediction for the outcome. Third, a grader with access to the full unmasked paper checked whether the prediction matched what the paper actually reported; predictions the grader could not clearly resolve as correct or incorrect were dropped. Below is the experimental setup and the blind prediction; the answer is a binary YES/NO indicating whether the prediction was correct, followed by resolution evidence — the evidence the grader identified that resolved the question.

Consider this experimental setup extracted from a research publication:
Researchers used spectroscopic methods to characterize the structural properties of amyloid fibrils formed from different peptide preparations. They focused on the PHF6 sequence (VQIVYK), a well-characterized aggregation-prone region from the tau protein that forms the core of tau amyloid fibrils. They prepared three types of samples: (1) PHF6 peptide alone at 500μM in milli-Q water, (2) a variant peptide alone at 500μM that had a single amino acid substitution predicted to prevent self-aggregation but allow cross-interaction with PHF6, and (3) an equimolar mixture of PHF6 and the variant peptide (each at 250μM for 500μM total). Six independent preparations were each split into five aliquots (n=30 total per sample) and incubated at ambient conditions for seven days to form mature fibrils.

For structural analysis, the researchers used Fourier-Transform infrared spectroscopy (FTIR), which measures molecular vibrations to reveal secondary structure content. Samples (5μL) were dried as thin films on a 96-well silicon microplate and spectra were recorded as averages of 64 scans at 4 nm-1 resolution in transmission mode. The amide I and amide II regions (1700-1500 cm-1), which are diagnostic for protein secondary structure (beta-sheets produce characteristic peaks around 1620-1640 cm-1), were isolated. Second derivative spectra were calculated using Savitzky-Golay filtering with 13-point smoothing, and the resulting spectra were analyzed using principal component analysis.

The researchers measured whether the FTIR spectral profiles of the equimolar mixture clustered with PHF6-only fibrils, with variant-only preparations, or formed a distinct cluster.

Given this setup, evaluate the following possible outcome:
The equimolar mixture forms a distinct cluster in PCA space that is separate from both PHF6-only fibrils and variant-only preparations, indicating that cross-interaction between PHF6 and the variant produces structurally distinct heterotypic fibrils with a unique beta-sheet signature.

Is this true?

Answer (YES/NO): NO